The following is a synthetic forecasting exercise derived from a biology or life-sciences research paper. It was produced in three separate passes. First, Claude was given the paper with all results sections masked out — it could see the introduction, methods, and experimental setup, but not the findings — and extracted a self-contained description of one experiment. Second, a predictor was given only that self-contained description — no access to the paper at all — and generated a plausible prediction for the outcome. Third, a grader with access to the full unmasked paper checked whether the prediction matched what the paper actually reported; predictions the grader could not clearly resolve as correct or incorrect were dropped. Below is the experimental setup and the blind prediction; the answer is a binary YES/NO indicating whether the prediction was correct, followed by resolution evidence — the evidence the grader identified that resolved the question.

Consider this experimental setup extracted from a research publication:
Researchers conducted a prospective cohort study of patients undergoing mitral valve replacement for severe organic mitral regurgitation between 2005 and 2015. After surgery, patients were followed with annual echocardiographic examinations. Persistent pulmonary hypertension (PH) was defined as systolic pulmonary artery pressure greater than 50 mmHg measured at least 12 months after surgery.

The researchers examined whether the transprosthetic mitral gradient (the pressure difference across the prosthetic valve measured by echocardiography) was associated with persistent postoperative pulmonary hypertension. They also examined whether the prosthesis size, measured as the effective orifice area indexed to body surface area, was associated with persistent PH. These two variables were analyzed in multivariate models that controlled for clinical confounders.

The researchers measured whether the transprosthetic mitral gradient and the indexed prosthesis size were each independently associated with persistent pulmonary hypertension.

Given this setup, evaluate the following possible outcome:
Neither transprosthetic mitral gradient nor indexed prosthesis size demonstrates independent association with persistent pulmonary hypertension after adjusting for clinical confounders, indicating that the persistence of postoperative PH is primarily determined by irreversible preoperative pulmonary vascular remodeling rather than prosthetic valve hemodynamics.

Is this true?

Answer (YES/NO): NO